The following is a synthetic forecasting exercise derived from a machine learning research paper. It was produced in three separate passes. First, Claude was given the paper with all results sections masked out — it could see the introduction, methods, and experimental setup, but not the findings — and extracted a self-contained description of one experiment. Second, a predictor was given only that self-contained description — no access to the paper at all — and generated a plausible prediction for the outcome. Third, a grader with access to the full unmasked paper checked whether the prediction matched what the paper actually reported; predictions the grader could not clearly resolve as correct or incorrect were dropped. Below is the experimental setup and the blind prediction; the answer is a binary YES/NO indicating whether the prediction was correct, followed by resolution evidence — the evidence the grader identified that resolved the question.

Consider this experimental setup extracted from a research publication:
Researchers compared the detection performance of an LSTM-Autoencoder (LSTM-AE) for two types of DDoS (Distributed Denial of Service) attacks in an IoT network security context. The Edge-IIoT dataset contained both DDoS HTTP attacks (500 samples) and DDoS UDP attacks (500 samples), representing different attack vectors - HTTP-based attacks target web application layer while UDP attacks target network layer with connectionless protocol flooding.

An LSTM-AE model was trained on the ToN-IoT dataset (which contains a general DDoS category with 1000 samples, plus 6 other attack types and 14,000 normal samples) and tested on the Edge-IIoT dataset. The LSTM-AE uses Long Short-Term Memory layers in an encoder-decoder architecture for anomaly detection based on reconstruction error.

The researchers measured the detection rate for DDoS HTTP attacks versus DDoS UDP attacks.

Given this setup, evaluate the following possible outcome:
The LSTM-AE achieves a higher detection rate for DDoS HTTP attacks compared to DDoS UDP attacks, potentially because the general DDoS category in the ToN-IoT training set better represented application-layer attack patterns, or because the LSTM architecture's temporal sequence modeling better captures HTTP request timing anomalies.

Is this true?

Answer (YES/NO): YES